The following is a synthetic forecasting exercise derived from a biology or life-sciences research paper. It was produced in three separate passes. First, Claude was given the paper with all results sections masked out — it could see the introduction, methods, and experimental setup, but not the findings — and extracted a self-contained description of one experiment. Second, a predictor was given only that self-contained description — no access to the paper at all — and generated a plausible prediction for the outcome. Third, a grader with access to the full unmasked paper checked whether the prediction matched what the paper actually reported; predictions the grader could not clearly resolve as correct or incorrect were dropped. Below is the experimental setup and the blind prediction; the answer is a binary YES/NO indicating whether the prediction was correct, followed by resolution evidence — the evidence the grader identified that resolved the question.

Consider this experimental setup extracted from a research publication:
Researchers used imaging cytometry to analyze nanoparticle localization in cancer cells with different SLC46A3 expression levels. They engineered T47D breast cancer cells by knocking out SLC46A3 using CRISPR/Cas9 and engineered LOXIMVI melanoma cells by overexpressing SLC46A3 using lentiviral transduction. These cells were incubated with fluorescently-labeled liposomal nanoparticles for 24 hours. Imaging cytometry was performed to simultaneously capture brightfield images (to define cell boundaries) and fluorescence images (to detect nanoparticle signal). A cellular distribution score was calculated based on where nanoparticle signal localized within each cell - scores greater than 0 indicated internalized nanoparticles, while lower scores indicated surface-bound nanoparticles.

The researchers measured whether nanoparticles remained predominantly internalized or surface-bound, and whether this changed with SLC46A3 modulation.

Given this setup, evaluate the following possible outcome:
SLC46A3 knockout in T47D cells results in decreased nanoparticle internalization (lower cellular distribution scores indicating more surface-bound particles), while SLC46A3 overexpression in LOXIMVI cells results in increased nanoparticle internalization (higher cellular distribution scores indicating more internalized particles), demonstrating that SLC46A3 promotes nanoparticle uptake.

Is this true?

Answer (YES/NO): NO